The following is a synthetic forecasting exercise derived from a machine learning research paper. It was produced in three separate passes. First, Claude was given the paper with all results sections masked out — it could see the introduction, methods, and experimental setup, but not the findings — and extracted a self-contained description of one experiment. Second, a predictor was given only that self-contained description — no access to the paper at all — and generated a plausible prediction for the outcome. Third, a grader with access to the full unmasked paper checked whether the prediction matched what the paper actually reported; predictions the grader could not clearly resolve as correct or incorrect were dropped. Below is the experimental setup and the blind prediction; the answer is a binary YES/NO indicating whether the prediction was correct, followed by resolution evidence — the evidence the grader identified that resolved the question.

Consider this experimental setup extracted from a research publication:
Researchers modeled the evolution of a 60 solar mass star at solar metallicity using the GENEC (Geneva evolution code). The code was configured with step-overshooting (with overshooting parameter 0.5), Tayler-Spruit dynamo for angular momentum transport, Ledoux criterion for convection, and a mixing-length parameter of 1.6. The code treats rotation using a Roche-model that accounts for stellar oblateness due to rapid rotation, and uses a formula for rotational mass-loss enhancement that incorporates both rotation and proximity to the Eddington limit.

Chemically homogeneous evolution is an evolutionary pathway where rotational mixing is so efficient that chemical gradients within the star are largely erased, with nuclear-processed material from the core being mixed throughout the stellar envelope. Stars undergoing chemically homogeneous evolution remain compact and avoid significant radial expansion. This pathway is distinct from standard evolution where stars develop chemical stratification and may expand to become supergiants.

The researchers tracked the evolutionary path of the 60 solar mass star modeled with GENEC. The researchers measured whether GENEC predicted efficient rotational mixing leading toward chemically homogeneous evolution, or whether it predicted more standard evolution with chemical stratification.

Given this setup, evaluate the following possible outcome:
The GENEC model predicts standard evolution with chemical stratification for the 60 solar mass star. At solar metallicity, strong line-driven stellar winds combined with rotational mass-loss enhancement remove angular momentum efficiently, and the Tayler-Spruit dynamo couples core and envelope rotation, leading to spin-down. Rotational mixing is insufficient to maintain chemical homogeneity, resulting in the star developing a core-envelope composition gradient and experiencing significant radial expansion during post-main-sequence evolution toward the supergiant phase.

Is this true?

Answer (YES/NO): NO